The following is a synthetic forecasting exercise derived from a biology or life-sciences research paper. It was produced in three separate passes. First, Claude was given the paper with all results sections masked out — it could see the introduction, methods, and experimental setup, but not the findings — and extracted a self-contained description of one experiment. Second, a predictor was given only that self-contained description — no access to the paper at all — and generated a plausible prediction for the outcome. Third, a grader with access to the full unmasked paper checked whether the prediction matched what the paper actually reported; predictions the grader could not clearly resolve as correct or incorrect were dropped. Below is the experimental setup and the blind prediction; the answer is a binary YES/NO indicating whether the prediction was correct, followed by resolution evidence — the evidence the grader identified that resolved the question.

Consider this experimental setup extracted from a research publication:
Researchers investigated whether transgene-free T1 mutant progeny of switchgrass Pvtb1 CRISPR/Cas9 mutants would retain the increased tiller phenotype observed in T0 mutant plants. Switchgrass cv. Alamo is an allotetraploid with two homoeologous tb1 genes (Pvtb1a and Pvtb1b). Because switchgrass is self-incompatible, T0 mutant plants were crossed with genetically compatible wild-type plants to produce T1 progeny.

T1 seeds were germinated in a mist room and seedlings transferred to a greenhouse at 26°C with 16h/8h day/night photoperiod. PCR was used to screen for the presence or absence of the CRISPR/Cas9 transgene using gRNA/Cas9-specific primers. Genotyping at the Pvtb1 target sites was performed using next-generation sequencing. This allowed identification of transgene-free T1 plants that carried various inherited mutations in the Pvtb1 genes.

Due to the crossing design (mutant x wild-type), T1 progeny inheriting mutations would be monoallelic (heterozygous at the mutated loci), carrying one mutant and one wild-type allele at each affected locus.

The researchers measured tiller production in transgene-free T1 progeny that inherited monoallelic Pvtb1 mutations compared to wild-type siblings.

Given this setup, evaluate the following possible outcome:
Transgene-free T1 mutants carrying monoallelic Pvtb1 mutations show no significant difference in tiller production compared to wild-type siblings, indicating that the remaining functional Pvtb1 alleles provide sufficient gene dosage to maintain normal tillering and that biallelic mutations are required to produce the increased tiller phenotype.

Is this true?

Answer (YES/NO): NO